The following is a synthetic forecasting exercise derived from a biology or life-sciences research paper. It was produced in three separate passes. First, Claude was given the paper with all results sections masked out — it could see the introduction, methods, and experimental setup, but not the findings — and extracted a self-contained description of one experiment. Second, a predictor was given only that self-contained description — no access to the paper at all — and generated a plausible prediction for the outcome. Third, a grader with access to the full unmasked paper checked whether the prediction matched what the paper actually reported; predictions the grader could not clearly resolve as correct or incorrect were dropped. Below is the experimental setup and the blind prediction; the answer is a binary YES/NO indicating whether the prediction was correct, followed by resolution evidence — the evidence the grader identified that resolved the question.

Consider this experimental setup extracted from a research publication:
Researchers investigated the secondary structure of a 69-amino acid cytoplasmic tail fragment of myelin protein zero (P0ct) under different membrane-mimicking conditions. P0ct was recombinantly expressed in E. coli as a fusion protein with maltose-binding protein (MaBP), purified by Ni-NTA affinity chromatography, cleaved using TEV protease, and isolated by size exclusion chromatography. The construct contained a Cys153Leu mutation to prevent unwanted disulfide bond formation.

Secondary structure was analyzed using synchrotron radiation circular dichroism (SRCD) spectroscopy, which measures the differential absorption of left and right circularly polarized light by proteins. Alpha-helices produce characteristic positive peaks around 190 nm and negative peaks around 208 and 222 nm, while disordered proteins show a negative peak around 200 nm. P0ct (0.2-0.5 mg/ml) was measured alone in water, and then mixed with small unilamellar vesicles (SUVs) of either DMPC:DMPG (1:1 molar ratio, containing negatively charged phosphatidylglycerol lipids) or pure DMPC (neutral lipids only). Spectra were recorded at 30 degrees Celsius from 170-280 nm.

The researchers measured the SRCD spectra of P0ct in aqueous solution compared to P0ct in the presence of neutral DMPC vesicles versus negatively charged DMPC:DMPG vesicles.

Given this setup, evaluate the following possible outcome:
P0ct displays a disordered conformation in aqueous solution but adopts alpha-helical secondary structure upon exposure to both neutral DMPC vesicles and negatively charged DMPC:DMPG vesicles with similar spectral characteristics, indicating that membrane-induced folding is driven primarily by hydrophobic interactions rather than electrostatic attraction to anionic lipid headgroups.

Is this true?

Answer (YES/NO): NO